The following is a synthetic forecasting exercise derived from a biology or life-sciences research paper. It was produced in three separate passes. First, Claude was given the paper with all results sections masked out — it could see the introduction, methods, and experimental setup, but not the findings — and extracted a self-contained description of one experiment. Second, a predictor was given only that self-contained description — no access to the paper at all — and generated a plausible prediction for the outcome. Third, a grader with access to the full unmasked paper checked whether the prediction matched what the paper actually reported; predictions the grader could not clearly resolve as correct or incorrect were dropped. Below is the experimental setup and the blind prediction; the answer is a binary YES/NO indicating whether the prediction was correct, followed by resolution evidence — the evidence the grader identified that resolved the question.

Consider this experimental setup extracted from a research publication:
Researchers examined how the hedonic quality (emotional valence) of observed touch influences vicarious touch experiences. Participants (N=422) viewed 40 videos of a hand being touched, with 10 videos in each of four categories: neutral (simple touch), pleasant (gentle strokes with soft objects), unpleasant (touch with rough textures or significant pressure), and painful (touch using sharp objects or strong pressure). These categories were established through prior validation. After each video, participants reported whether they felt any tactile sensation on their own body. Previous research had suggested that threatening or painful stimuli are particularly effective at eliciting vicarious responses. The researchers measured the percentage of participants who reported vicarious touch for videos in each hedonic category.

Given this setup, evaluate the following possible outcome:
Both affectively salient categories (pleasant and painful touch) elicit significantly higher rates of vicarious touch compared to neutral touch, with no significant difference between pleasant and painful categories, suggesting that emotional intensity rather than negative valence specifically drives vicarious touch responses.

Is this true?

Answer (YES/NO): YES